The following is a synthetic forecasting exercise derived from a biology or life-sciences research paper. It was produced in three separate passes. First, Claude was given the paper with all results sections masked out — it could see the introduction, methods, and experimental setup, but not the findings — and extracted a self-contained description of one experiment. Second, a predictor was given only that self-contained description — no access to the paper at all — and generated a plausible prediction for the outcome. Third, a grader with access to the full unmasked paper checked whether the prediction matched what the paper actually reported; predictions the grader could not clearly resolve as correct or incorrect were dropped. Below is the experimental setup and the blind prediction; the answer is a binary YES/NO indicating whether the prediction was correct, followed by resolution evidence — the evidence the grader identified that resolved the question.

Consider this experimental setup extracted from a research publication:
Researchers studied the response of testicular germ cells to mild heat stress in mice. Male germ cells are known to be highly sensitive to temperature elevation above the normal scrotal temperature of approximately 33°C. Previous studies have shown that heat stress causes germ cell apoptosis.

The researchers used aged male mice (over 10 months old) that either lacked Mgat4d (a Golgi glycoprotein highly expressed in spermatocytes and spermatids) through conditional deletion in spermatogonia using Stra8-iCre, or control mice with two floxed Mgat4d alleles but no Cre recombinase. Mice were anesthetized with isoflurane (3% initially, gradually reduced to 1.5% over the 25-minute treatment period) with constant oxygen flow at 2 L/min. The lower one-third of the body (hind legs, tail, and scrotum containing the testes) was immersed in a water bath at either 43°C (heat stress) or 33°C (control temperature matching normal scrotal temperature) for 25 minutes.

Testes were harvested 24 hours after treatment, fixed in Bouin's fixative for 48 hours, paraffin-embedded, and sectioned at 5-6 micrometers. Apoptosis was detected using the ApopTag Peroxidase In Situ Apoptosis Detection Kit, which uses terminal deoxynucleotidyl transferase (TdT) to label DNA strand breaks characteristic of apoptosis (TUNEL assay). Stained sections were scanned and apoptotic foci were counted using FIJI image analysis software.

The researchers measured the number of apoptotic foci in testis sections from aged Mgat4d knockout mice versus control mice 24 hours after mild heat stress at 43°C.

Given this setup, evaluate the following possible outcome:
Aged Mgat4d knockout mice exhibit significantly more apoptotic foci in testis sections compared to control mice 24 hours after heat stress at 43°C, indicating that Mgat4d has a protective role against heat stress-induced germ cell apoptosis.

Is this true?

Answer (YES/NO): YES